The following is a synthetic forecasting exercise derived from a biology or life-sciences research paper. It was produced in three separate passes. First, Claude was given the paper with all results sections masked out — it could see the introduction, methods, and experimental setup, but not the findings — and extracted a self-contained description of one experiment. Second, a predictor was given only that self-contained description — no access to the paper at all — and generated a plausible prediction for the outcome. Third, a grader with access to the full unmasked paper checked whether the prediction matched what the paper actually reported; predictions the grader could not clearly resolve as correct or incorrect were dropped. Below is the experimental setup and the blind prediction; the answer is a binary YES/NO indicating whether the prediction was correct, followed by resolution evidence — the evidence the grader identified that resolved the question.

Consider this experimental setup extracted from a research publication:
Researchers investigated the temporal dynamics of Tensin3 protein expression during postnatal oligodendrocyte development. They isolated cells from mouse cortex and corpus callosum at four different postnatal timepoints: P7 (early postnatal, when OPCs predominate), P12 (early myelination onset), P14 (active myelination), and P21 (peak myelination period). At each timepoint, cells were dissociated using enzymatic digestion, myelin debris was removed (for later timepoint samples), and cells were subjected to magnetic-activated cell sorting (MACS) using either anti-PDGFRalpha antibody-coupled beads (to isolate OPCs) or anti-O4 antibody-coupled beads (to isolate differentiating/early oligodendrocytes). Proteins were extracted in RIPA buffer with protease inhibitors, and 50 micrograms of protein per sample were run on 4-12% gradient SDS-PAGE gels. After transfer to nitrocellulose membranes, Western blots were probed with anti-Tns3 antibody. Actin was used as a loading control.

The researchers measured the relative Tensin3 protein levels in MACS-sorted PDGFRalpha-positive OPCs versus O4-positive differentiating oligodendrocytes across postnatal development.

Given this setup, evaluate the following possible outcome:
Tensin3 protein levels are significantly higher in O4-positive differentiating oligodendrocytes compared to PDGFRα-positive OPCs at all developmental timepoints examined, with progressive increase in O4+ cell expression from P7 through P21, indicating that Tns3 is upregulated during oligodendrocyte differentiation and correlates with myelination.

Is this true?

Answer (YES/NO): NO